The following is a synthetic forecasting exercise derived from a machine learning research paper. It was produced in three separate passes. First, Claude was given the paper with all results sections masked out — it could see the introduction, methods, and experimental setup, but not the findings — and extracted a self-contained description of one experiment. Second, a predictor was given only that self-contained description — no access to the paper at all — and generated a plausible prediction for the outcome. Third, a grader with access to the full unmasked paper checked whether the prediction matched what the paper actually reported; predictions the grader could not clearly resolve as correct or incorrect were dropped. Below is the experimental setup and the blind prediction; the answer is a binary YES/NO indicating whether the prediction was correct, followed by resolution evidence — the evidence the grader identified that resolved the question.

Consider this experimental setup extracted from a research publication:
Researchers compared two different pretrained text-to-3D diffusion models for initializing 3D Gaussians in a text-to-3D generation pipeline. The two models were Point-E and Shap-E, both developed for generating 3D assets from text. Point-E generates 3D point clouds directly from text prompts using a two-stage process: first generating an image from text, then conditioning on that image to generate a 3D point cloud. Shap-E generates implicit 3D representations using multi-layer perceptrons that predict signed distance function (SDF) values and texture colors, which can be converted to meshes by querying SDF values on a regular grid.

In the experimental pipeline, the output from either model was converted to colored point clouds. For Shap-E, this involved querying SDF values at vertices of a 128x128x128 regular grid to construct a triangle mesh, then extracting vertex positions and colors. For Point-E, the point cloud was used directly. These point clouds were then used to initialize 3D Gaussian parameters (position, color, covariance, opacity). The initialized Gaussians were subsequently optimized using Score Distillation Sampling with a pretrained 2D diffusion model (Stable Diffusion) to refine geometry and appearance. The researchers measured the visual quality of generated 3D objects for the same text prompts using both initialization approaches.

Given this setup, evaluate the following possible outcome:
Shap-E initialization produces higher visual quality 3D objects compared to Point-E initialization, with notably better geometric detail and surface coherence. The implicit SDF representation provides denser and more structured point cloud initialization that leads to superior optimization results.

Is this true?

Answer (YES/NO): YES